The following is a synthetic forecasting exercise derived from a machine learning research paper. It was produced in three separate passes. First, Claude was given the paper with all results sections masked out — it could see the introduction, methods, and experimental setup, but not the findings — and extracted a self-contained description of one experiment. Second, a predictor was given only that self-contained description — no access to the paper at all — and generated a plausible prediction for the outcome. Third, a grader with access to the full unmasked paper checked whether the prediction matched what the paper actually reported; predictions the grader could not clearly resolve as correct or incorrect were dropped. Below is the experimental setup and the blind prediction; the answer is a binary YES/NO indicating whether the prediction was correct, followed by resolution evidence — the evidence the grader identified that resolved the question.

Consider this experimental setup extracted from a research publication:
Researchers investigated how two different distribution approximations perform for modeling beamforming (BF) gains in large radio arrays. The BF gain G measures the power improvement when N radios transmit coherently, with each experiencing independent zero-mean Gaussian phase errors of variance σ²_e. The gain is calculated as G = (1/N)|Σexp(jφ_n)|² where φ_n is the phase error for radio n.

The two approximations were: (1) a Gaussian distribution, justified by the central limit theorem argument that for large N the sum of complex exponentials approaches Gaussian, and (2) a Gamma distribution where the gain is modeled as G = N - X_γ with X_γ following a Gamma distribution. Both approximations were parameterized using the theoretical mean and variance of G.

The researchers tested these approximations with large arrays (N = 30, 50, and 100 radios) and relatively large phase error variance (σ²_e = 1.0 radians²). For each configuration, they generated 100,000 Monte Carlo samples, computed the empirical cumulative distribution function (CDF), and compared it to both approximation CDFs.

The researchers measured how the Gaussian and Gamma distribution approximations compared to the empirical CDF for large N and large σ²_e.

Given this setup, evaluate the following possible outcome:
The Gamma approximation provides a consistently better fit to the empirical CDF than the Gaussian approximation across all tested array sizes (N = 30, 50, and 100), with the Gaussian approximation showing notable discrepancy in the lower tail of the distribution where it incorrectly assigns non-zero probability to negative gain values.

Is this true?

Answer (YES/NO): NO